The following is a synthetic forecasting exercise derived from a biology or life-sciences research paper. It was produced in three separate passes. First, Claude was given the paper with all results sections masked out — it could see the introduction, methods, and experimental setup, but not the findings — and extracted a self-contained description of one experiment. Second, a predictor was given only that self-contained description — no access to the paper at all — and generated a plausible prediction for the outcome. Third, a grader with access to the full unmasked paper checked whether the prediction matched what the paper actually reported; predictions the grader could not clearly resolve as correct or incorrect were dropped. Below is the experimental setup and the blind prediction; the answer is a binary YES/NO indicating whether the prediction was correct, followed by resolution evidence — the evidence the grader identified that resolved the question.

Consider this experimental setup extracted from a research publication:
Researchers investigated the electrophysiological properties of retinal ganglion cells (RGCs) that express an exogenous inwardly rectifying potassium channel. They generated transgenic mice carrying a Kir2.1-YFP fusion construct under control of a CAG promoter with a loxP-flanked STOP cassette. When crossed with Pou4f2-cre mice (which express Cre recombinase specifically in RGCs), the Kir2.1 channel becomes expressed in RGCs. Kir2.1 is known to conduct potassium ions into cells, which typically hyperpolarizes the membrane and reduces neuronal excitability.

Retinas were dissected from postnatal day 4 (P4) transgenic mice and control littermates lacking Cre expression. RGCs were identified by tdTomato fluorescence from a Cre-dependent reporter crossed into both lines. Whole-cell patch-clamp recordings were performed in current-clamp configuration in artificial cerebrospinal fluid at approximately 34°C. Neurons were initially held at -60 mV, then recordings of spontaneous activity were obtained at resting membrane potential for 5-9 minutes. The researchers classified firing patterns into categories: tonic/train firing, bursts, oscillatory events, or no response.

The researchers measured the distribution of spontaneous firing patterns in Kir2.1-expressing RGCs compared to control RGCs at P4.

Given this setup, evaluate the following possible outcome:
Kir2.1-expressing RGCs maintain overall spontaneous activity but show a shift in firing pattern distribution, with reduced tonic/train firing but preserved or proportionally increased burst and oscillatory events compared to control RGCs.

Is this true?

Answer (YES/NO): NO